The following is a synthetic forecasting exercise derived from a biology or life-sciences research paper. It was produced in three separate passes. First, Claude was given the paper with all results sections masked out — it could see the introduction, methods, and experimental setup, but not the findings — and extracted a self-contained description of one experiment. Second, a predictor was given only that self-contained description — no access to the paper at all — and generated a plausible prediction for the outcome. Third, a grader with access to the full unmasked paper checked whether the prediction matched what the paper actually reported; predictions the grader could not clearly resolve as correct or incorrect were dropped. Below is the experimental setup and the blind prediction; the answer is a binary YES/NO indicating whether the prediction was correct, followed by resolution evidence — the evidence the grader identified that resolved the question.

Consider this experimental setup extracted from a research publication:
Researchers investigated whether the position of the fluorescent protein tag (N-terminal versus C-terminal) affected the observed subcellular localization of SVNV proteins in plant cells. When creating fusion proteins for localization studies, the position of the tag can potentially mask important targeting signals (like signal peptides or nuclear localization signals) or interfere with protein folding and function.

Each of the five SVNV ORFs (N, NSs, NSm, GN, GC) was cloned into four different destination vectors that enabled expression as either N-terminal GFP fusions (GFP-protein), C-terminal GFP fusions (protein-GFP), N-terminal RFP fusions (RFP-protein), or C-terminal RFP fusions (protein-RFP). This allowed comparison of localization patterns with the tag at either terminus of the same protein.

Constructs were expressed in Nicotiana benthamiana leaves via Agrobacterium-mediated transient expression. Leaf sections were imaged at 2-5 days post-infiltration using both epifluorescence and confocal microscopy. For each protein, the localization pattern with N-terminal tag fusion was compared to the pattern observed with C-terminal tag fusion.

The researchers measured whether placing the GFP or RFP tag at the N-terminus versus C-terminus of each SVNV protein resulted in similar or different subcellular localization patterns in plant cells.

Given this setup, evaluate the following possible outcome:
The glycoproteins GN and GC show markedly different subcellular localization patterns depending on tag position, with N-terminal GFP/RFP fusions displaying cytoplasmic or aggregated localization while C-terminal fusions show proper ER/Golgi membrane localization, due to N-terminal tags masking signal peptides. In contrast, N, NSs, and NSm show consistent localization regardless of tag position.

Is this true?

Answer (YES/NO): NO